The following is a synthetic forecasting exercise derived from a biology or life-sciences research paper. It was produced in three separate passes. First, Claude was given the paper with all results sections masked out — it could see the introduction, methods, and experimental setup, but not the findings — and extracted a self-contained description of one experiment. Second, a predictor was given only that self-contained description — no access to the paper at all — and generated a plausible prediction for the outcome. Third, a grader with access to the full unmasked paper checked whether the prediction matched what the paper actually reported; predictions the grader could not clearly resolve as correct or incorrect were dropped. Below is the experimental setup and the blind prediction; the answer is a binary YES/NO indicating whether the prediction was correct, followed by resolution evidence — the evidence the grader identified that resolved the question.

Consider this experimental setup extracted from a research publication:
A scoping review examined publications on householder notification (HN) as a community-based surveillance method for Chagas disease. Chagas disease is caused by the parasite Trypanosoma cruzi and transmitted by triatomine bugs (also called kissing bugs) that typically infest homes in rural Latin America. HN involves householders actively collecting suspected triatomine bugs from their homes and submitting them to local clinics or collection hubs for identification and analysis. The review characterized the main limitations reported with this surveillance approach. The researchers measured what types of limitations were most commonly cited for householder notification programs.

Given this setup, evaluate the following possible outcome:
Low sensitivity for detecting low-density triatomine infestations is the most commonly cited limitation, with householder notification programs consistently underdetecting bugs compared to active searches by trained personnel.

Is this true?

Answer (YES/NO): NO